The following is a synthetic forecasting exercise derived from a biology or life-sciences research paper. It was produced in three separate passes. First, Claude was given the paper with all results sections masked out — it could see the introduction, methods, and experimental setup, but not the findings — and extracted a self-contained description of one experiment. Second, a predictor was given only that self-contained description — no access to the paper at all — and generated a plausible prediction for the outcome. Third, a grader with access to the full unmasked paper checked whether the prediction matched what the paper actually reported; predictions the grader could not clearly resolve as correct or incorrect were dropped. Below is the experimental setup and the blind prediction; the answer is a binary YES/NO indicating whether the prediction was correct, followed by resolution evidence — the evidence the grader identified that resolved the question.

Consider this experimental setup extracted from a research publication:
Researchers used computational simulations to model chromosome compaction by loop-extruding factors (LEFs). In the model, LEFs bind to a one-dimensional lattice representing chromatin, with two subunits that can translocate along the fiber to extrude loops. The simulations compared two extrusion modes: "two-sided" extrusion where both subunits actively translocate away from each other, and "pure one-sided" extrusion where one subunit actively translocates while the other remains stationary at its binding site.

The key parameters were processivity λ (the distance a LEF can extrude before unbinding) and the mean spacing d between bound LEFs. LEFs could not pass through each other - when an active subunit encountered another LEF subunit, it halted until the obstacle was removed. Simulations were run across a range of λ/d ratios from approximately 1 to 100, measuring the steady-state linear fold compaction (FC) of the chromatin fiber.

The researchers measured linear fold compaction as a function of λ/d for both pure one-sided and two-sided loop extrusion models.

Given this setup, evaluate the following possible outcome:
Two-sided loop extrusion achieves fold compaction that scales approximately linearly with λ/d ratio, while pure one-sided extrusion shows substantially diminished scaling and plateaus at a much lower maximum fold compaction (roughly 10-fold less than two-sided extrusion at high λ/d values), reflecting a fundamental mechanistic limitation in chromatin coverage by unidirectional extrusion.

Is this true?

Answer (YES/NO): NO